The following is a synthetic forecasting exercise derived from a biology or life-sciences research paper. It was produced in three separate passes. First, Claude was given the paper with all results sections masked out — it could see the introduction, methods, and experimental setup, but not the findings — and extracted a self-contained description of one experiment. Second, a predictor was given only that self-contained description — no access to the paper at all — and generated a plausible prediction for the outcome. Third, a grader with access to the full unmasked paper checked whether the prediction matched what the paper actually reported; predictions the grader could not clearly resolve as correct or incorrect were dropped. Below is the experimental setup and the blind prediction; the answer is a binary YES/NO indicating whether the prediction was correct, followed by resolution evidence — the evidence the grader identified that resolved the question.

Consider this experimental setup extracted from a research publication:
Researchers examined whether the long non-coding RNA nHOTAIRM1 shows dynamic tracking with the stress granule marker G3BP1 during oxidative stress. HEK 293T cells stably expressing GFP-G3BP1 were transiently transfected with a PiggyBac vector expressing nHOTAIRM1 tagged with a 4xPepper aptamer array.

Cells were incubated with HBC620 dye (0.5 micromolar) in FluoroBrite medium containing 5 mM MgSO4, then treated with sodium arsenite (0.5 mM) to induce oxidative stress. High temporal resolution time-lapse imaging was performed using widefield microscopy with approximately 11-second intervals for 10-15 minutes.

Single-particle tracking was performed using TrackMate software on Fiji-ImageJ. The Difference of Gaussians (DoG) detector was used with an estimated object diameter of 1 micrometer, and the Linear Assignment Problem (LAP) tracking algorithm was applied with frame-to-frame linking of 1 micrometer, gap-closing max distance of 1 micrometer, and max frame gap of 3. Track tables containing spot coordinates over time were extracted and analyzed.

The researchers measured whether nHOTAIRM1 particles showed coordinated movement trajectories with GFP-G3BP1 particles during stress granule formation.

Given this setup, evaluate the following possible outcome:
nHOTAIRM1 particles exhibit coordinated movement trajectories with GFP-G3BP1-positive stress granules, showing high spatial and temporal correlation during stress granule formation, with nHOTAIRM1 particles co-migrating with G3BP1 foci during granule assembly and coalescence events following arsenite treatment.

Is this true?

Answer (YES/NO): YES